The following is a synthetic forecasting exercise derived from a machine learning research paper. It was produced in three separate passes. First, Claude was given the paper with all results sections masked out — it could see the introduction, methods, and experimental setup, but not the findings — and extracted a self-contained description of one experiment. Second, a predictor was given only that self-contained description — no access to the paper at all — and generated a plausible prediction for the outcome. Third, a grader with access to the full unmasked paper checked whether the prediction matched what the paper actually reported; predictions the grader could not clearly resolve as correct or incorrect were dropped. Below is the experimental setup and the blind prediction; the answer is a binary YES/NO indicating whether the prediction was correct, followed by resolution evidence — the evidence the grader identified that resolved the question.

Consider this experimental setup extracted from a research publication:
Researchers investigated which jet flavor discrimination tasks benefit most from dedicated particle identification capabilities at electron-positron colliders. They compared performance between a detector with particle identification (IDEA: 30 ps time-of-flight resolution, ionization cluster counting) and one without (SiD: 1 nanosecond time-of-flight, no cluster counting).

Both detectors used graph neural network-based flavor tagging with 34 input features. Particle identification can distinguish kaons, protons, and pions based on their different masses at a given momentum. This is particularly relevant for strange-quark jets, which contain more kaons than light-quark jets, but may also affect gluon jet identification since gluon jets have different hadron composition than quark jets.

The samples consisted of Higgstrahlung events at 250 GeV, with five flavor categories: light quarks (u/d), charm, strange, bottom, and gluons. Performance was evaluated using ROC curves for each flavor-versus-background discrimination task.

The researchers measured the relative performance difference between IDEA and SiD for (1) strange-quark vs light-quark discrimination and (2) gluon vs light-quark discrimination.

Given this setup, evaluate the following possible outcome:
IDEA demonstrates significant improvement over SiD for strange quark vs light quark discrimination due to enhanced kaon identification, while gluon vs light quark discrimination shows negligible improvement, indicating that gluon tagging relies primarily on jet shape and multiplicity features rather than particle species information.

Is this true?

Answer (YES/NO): NO